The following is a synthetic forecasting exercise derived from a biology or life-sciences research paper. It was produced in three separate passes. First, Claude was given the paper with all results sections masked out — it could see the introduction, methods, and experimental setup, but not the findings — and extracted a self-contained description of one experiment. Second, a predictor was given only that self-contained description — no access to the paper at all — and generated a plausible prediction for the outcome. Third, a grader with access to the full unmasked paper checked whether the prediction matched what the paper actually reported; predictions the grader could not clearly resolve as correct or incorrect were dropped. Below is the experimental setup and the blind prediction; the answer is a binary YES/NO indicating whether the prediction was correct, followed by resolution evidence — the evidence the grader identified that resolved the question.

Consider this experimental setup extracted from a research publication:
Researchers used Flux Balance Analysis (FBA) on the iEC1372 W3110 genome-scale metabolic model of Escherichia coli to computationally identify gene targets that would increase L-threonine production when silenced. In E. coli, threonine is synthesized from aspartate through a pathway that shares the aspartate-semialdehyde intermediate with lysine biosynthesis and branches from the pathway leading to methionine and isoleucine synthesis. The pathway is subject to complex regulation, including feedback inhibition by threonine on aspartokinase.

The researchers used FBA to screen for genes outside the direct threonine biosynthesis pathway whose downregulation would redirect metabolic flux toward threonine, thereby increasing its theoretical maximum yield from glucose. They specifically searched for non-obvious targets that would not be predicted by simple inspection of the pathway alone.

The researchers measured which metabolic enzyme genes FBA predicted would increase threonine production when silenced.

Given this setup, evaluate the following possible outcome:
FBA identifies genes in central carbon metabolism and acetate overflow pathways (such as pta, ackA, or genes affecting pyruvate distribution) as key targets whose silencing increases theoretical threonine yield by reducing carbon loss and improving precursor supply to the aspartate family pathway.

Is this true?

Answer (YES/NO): NO